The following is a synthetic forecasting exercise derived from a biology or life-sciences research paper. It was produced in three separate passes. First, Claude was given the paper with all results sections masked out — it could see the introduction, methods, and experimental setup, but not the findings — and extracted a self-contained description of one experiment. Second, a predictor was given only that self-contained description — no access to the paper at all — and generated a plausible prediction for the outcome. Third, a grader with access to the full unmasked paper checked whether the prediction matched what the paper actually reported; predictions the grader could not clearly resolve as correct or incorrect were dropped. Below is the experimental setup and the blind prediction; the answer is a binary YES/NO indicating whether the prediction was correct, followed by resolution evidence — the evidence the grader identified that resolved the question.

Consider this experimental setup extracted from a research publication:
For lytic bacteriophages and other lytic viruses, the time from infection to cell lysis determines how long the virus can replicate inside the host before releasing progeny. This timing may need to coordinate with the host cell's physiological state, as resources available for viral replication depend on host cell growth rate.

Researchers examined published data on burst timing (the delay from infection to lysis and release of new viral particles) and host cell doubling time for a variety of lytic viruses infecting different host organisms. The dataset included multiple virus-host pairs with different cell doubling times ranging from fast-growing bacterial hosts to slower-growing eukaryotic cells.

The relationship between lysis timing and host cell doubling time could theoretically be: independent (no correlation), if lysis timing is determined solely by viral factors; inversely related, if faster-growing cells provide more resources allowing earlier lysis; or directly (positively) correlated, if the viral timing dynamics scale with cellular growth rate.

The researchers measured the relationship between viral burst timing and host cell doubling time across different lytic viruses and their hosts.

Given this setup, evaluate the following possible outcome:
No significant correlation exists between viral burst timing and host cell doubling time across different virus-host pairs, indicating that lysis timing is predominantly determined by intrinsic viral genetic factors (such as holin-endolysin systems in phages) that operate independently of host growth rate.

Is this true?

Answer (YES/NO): NO